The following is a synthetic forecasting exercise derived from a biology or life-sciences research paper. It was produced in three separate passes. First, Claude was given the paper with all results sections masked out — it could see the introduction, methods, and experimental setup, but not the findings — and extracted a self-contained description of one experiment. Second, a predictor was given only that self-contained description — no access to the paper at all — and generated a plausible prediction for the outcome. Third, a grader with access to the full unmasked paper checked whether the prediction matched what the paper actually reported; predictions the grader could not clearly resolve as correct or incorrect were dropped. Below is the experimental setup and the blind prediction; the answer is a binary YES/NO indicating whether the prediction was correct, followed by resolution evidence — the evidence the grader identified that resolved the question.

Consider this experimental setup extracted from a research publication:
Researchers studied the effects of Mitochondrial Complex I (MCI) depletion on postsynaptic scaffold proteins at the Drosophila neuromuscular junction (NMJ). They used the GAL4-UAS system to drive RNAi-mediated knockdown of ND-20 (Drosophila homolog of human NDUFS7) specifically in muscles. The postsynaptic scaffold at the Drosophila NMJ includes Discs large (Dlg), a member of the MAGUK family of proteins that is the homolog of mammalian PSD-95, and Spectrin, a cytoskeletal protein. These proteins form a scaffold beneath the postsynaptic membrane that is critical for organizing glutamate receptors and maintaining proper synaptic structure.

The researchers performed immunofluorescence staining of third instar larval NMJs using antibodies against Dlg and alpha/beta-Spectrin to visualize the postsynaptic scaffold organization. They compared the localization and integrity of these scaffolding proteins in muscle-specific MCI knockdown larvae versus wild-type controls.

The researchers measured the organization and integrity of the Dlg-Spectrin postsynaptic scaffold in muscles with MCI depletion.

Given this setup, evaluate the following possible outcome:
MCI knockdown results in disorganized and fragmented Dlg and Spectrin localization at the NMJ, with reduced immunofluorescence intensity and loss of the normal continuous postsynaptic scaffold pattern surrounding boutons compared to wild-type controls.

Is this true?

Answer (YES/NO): YES